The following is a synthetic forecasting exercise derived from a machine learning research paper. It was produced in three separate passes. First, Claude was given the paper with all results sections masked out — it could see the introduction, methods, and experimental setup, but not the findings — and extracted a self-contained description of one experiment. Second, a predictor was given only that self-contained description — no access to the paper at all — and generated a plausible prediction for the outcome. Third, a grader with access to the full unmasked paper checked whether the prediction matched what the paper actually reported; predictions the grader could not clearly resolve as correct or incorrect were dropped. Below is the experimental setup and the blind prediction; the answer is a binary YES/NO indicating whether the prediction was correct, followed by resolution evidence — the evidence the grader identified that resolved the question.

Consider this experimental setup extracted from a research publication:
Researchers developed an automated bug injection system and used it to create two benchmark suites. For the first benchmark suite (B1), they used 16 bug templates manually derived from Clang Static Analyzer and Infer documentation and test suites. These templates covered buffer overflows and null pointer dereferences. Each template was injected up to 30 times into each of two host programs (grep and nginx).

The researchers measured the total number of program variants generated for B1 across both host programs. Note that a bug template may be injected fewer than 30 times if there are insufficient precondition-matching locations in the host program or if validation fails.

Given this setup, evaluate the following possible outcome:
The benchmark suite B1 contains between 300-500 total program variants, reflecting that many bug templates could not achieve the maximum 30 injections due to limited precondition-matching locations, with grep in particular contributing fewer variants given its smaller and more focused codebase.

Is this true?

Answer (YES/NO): NO